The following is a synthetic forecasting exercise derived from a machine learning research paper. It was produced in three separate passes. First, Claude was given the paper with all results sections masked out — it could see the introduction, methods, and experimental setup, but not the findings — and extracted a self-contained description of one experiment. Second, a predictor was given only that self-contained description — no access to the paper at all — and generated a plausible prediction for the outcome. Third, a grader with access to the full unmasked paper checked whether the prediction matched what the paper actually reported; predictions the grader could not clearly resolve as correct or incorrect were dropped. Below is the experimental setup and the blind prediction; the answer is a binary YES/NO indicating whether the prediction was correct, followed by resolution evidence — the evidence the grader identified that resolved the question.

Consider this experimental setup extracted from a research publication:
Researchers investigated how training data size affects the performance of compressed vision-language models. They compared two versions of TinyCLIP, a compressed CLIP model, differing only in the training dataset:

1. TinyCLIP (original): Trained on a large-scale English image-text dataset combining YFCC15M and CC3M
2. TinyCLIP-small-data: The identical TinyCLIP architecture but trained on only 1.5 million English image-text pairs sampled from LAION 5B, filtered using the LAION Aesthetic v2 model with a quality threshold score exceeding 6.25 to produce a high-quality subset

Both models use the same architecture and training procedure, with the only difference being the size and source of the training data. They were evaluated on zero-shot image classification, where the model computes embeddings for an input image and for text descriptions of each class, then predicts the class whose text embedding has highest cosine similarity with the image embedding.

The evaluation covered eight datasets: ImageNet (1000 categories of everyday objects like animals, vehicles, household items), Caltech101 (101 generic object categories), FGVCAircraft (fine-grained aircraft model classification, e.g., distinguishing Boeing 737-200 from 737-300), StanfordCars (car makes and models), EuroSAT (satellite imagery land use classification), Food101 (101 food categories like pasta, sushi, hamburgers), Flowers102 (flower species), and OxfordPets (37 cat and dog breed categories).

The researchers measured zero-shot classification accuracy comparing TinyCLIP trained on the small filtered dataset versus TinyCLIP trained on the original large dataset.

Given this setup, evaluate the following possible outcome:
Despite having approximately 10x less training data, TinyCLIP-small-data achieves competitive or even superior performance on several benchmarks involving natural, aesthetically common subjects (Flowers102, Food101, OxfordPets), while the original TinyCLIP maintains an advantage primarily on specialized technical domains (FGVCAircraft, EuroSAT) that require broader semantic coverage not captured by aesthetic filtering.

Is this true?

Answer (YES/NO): NO